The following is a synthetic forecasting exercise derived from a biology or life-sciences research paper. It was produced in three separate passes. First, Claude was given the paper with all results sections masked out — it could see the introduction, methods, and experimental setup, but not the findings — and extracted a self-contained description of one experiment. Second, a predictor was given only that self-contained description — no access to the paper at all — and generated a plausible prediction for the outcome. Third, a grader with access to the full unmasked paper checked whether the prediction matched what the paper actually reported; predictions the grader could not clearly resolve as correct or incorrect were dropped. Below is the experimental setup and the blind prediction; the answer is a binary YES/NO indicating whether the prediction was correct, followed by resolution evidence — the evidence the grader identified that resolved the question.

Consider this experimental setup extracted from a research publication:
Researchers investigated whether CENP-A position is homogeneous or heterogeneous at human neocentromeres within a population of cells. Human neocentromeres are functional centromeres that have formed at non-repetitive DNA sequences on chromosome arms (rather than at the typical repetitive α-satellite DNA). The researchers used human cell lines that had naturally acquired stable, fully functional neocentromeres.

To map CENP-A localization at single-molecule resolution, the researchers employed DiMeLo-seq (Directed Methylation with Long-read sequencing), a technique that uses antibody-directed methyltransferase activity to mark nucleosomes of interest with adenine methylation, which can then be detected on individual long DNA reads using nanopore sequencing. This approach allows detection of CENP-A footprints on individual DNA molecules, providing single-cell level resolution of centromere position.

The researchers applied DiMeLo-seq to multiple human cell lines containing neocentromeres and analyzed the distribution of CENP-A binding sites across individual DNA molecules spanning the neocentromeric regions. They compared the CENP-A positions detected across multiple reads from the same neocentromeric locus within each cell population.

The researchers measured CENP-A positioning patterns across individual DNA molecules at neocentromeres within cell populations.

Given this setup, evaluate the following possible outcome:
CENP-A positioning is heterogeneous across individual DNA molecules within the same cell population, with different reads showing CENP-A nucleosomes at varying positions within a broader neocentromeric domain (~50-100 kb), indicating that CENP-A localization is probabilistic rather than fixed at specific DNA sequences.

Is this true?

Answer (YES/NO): YES